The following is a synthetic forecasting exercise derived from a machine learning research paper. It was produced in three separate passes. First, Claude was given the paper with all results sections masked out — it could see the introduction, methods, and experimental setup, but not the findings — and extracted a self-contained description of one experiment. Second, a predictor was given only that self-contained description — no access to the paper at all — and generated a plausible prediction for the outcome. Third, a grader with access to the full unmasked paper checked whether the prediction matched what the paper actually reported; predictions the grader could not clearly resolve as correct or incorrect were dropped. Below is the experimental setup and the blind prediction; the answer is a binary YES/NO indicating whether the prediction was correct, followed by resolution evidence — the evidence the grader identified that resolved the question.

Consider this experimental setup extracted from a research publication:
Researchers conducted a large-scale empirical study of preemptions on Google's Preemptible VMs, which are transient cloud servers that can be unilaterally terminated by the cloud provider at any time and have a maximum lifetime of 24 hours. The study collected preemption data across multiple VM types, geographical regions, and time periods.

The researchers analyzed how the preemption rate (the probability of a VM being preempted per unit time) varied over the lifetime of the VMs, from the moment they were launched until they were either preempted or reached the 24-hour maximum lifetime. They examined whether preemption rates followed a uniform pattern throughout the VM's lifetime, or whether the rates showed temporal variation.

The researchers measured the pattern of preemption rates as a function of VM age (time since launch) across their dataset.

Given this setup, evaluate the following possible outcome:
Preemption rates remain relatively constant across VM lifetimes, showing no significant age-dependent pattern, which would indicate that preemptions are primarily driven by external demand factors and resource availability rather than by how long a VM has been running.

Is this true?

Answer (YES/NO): NO